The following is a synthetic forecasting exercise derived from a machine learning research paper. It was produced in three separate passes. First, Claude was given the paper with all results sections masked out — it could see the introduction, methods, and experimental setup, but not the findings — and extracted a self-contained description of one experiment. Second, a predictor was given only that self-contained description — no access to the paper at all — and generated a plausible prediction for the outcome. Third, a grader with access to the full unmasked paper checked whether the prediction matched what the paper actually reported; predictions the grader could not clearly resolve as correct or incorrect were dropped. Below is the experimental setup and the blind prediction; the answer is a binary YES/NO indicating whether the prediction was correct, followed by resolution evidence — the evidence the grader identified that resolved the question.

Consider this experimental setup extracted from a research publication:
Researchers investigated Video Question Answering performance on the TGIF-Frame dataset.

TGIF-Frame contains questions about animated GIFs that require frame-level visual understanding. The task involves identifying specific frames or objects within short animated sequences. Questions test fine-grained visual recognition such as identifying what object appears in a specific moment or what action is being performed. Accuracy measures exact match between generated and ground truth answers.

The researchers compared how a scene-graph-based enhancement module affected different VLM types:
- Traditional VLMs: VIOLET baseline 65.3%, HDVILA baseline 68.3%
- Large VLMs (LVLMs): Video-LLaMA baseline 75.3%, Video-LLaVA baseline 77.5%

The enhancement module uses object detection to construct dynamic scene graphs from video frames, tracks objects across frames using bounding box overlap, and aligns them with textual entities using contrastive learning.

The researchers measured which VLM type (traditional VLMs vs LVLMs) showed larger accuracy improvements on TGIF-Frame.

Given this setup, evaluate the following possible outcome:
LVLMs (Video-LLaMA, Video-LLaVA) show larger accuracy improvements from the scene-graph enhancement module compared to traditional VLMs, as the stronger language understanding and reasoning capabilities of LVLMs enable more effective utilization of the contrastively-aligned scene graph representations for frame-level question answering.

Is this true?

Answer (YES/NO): YES